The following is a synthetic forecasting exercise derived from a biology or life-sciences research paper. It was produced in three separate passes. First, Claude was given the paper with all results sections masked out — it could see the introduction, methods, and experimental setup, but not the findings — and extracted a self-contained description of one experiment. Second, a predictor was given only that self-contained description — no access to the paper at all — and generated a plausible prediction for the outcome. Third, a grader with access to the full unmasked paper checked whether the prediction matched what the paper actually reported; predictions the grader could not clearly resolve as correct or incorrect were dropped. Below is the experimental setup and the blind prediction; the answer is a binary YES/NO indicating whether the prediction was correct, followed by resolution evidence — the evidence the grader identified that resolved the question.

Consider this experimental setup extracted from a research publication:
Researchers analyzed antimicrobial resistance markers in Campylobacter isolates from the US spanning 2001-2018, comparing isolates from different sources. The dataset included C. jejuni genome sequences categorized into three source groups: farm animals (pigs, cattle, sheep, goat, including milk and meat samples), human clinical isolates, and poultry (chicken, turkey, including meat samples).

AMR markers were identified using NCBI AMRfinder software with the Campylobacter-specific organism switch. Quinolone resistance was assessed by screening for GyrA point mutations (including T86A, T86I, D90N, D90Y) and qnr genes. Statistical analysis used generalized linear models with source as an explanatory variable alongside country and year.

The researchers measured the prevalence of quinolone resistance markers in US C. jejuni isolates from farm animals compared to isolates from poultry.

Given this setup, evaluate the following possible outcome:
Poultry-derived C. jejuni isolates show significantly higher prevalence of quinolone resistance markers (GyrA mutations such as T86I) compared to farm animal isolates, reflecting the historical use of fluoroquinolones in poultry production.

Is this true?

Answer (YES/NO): NO